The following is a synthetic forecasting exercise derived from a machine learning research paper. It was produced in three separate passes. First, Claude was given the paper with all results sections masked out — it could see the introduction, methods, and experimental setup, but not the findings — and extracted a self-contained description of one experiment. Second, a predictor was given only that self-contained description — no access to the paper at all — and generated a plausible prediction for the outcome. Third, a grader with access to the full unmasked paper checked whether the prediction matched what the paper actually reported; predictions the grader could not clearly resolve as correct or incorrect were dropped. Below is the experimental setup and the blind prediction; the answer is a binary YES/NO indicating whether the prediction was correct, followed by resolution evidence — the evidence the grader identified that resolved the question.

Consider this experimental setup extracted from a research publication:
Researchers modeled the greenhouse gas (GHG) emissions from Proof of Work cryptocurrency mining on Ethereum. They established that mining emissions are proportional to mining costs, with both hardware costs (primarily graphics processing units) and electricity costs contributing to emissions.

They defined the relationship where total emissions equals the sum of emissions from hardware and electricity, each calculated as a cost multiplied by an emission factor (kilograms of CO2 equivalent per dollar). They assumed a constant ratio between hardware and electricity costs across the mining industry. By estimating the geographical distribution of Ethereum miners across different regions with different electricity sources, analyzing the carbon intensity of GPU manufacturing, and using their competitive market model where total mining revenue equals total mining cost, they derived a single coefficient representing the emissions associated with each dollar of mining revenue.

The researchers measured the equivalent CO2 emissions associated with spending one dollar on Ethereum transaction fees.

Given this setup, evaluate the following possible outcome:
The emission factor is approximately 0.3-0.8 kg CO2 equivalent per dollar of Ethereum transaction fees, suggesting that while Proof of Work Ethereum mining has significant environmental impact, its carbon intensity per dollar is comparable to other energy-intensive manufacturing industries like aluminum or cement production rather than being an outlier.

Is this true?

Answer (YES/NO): NO